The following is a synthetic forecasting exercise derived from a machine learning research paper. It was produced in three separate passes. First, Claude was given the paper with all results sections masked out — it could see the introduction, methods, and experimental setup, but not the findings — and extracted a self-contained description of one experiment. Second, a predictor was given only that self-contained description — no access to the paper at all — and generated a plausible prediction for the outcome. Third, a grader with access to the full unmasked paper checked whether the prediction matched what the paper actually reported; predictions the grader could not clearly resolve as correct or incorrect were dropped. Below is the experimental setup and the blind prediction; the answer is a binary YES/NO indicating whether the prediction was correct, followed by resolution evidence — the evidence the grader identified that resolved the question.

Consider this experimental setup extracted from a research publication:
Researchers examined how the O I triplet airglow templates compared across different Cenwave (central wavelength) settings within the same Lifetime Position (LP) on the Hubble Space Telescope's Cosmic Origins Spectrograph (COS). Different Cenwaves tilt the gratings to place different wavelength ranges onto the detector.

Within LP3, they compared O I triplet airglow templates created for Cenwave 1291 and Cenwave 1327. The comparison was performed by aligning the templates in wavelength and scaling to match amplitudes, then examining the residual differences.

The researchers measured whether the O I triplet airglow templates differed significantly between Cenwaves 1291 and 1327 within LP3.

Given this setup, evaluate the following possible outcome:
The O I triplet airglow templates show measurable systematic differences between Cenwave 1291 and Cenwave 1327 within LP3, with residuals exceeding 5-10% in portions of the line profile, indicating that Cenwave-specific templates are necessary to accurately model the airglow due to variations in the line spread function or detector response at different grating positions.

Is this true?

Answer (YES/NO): NO